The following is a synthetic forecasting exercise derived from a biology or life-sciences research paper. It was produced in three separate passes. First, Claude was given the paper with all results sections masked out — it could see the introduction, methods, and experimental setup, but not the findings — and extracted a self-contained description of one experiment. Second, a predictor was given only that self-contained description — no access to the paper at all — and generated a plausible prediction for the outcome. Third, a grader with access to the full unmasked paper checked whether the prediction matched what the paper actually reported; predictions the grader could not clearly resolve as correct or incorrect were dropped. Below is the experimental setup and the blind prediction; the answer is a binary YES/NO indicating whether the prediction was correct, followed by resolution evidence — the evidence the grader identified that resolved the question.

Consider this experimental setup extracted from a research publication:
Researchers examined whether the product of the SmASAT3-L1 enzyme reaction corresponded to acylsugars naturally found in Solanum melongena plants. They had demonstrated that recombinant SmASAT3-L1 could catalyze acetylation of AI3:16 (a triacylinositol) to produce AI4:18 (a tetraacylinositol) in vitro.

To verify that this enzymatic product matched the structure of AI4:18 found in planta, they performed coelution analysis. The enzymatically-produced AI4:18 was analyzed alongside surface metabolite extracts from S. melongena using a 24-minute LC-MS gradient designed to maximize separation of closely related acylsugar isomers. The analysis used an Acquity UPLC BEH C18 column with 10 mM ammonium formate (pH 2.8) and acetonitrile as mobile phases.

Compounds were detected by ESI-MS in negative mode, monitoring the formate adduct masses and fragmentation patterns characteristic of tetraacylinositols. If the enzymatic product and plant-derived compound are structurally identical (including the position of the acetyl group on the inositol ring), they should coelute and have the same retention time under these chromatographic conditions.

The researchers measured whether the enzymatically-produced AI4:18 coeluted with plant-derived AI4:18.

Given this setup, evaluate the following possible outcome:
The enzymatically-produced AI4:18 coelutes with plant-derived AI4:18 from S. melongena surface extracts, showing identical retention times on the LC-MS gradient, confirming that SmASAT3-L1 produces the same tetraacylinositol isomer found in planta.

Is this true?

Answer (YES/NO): YES